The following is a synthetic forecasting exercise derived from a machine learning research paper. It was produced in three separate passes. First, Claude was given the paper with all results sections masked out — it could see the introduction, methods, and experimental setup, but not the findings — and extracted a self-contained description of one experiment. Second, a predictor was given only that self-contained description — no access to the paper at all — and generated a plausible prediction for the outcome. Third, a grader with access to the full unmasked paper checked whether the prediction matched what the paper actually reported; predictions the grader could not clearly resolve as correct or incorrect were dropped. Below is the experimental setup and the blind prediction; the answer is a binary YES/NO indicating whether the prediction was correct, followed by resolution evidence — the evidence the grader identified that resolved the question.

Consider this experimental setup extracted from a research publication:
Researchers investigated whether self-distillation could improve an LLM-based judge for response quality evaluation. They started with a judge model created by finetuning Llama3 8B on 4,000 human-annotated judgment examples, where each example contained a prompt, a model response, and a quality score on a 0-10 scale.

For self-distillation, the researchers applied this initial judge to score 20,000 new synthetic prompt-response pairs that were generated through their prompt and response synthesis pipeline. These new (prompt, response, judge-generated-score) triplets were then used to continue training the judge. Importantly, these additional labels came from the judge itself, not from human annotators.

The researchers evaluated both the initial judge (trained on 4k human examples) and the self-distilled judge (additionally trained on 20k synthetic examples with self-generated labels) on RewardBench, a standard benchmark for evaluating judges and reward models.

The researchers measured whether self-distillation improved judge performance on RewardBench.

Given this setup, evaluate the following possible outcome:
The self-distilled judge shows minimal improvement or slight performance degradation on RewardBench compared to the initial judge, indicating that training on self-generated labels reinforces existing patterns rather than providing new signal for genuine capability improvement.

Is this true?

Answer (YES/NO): NO